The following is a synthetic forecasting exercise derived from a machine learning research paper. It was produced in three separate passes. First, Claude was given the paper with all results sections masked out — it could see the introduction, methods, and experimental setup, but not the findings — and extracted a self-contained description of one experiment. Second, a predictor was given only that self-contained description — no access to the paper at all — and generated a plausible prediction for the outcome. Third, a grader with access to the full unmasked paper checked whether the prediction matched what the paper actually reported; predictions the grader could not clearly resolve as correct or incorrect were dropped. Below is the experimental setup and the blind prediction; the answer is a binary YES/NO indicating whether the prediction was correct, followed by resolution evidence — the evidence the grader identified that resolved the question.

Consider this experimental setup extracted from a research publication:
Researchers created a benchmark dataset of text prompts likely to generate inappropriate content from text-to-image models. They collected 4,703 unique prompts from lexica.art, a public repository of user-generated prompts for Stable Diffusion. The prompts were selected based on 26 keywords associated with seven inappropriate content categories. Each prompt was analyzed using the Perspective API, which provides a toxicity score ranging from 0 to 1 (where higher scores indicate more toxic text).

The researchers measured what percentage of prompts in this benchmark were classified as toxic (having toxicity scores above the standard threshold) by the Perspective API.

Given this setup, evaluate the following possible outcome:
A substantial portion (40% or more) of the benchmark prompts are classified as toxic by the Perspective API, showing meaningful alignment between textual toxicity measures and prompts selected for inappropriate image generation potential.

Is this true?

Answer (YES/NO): NO